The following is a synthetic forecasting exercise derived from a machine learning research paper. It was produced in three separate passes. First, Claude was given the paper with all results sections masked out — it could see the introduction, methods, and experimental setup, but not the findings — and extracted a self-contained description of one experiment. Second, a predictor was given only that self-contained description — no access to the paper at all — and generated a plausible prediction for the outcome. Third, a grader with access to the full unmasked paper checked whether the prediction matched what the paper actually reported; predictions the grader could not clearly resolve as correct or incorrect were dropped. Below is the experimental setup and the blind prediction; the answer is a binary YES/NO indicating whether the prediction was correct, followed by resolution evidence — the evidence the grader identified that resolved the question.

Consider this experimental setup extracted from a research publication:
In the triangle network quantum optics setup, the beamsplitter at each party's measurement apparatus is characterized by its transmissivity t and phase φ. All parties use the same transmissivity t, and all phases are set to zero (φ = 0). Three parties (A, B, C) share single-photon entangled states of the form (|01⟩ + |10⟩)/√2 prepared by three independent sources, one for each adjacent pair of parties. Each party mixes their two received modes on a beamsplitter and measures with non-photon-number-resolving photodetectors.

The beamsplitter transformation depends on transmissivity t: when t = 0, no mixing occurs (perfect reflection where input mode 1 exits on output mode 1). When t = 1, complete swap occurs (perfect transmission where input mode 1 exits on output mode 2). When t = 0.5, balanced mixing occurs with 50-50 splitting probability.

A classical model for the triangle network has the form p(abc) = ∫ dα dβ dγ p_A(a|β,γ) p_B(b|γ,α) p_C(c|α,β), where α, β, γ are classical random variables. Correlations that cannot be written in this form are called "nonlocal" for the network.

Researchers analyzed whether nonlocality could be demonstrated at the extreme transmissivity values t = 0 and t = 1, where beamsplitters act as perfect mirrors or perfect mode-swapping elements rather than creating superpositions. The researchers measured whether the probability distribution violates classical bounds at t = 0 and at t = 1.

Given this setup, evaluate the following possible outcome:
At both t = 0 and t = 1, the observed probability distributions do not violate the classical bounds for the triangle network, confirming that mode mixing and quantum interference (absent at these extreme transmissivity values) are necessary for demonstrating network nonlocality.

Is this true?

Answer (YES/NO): YES